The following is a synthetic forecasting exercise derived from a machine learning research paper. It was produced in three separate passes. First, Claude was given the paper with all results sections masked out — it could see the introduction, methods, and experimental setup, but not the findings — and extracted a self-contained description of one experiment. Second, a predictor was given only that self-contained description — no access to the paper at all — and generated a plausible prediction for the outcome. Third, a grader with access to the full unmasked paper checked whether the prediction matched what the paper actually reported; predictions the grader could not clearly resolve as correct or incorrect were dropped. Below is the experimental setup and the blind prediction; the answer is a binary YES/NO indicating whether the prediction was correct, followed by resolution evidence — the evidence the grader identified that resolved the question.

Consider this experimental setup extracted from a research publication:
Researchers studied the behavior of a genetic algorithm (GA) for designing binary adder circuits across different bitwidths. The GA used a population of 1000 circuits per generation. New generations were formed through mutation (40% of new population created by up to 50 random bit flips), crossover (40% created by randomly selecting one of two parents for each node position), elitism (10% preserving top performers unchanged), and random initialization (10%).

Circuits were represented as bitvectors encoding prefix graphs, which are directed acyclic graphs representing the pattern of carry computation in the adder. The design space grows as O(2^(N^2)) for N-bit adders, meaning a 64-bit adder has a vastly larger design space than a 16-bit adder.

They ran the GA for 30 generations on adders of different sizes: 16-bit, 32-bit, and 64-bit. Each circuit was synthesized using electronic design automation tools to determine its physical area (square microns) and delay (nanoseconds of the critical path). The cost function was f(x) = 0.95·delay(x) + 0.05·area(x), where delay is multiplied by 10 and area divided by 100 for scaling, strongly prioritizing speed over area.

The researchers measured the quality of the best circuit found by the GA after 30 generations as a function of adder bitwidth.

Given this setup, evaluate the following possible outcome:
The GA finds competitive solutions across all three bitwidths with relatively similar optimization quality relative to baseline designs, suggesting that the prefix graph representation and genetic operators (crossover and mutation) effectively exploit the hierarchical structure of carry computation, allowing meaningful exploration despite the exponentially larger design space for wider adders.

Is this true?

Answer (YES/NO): NO